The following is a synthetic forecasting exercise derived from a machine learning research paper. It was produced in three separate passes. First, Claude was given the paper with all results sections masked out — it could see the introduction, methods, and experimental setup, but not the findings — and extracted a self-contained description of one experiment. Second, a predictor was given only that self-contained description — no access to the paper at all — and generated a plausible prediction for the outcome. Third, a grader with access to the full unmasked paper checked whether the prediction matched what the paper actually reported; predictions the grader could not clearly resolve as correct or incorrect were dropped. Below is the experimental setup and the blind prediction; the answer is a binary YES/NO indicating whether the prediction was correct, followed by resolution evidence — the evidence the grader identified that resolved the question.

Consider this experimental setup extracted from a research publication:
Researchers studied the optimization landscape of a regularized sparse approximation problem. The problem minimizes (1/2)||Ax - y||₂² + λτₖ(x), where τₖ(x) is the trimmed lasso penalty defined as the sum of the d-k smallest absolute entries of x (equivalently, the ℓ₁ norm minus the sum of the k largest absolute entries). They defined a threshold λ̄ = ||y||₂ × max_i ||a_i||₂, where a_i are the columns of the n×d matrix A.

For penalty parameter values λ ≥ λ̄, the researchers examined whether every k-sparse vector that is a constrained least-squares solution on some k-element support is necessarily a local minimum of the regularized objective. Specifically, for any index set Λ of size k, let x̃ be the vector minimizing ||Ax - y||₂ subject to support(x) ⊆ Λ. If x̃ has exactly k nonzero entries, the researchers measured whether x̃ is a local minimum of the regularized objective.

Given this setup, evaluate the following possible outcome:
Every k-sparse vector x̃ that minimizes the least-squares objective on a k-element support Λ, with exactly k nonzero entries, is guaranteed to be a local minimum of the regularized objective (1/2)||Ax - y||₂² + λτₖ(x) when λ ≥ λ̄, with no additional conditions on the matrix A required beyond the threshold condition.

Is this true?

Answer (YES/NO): YES